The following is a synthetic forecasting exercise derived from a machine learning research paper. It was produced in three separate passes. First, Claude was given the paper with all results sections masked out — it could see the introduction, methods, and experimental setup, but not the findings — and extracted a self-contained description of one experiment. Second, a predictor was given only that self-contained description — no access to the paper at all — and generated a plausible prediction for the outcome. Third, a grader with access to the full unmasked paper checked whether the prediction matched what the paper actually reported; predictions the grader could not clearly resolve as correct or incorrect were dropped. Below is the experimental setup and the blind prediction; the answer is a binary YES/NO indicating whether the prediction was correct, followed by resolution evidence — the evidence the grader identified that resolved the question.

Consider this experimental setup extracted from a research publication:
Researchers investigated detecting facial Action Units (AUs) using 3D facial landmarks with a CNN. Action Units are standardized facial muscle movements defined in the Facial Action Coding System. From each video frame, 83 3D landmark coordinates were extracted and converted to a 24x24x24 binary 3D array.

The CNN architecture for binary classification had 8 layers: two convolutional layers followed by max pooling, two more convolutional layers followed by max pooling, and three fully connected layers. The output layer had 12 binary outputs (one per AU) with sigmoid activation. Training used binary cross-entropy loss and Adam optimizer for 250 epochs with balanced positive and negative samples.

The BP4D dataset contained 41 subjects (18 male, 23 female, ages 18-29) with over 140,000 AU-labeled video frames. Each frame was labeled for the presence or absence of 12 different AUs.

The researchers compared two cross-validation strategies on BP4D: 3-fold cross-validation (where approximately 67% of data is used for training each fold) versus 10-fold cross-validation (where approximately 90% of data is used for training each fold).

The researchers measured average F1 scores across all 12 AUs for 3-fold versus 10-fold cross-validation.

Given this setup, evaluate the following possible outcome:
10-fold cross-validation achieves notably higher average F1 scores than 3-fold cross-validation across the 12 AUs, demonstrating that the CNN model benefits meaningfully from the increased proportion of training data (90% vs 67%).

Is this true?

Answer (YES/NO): NO